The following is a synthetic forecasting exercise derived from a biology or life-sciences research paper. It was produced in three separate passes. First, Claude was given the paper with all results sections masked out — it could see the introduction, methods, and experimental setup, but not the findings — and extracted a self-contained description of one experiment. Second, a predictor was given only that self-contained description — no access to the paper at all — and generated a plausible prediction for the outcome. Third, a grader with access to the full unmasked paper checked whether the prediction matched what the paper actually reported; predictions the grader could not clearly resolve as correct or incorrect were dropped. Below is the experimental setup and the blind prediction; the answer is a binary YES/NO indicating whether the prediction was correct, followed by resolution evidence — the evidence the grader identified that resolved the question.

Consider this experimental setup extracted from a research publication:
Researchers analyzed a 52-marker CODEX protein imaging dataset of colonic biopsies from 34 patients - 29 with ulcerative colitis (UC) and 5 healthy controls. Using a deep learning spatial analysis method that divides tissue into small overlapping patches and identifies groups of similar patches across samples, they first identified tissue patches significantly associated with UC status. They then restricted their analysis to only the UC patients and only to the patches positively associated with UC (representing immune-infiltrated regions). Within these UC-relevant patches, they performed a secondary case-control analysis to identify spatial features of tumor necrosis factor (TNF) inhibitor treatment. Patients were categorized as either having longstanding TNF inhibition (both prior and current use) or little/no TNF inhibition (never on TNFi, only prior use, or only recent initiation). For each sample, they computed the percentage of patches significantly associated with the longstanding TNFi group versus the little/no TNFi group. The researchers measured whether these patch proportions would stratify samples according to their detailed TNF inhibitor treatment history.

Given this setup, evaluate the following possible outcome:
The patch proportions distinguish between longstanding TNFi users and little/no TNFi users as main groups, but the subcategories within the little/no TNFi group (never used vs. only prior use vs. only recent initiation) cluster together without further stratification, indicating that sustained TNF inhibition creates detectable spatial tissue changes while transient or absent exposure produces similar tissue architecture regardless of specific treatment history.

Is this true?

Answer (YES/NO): NO